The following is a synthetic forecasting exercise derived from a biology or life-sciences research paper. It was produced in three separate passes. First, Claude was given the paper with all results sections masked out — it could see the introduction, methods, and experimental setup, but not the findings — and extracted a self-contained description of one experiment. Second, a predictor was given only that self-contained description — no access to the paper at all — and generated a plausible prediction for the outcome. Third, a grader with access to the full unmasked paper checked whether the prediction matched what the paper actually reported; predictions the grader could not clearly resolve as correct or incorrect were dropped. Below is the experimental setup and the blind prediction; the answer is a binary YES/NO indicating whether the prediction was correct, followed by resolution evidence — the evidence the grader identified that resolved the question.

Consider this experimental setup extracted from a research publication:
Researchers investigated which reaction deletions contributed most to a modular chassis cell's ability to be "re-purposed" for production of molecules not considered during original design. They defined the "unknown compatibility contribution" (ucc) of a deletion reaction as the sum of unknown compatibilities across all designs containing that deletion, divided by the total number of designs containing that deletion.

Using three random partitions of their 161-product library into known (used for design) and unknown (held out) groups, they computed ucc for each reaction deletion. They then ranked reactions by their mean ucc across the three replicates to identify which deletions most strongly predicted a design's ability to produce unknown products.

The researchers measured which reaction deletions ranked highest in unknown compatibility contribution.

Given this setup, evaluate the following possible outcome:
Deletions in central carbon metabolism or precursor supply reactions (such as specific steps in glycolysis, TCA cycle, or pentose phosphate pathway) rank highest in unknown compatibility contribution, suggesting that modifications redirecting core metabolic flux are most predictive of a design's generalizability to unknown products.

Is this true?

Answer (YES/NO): NO